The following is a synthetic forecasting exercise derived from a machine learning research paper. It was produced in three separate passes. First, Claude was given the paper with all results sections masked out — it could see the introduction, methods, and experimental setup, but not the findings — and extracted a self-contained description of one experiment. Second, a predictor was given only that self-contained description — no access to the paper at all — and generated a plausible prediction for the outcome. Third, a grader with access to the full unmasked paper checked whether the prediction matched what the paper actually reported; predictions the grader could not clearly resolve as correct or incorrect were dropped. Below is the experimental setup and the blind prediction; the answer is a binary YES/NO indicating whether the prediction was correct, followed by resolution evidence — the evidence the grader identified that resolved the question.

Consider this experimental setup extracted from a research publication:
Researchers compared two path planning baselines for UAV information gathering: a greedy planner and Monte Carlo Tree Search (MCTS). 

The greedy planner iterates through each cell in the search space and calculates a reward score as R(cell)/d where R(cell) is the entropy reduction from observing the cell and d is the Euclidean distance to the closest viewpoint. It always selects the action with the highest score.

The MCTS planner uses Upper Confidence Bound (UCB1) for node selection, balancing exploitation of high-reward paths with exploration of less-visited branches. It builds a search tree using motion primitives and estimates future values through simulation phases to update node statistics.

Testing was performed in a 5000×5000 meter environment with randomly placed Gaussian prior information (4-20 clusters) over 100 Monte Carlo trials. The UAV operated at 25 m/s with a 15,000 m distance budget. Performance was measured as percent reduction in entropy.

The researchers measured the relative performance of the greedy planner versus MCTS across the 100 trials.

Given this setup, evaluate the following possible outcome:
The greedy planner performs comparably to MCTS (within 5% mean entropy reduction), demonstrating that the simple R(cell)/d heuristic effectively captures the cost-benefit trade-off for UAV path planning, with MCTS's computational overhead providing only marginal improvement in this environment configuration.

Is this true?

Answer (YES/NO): NO